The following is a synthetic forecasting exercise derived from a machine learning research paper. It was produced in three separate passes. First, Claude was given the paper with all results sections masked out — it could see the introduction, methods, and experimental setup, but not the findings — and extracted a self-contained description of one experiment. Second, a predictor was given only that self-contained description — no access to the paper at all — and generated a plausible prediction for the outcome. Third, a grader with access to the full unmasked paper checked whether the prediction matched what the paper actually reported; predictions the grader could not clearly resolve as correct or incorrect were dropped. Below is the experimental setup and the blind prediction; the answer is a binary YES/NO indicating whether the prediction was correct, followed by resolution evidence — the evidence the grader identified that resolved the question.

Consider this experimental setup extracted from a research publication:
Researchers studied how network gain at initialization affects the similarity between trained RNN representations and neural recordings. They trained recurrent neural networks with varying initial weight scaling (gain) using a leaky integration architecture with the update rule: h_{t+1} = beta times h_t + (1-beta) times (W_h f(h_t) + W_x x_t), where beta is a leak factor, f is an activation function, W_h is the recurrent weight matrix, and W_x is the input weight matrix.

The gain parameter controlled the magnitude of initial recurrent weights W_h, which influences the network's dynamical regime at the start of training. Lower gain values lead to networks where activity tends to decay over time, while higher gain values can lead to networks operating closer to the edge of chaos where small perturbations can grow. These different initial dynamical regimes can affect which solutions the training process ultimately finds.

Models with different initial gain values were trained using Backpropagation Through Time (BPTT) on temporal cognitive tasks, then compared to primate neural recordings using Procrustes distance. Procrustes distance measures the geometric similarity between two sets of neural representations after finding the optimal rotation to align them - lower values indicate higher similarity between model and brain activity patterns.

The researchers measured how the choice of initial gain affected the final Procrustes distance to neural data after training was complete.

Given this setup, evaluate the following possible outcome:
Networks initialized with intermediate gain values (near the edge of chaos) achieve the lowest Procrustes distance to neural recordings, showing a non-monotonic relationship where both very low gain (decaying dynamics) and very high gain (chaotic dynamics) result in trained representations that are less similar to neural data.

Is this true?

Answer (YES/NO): YES